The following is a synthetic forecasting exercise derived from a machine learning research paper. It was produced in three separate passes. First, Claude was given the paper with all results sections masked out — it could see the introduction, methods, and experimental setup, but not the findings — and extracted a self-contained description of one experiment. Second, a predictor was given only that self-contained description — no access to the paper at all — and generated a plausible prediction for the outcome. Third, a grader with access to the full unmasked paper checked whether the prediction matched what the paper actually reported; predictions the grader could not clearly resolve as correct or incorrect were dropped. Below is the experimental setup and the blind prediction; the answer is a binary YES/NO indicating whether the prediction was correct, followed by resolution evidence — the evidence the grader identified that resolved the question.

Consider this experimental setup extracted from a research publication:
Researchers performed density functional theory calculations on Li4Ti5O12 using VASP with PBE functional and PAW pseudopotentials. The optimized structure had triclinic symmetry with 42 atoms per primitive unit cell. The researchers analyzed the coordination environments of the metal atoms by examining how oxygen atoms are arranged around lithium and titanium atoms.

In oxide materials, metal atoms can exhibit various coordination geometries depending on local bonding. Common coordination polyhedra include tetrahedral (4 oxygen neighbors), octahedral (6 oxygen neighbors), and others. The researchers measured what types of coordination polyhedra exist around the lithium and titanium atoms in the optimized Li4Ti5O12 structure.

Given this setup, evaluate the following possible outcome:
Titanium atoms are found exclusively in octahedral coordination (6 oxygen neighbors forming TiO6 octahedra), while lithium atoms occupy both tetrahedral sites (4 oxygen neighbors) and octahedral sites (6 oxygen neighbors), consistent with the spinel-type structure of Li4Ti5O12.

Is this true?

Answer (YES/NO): NO